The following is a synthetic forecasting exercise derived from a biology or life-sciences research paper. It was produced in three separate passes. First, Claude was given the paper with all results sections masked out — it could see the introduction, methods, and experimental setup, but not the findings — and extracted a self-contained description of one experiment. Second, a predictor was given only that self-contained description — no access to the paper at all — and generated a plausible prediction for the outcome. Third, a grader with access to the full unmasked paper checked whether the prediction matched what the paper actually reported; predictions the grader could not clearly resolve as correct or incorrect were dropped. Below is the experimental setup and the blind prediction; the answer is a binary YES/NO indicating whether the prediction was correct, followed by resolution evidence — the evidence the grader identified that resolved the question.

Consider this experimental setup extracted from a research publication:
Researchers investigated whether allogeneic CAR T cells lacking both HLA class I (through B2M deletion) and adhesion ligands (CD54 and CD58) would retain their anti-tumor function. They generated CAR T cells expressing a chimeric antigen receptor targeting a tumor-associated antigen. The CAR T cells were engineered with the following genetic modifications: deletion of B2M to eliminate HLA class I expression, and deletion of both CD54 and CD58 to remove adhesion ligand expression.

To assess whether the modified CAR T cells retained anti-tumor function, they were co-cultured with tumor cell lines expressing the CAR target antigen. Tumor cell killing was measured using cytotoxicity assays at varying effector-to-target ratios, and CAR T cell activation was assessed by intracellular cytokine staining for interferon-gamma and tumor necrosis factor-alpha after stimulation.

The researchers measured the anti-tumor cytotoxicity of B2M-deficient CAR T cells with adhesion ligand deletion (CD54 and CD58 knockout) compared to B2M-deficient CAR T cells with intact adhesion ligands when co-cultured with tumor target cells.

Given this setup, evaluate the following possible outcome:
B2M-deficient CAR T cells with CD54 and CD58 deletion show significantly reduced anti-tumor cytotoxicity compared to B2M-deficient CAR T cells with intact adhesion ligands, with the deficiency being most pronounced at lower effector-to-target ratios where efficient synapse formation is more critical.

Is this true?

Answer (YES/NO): NO